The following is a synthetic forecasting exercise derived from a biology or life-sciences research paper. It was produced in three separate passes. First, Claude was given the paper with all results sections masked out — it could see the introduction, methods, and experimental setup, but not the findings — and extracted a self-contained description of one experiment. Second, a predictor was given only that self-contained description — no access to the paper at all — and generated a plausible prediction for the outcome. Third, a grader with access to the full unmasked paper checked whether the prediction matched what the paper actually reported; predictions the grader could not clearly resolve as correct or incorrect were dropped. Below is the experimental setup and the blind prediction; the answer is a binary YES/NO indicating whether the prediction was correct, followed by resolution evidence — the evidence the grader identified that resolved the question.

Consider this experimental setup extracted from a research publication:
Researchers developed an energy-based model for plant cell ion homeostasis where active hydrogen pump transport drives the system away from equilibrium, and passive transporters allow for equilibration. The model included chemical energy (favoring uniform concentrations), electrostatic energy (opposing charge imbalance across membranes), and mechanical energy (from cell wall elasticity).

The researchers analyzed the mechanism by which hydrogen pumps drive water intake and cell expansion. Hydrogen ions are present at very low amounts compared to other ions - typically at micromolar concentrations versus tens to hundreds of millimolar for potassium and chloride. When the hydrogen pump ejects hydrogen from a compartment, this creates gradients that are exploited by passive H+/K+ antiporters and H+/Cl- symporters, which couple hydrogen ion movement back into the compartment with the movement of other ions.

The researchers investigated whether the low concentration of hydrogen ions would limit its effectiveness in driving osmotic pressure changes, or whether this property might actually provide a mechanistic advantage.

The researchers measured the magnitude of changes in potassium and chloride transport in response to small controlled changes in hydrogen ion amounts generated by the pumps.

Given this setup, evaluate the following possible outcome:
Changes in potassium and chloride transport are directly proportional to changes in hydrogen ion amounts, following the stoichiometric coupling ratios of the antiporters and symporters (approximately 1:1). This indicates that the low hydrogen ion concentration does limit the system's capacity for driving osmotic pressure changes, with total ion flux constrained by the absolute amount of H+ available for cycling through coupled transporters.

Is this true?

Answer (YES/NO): NO